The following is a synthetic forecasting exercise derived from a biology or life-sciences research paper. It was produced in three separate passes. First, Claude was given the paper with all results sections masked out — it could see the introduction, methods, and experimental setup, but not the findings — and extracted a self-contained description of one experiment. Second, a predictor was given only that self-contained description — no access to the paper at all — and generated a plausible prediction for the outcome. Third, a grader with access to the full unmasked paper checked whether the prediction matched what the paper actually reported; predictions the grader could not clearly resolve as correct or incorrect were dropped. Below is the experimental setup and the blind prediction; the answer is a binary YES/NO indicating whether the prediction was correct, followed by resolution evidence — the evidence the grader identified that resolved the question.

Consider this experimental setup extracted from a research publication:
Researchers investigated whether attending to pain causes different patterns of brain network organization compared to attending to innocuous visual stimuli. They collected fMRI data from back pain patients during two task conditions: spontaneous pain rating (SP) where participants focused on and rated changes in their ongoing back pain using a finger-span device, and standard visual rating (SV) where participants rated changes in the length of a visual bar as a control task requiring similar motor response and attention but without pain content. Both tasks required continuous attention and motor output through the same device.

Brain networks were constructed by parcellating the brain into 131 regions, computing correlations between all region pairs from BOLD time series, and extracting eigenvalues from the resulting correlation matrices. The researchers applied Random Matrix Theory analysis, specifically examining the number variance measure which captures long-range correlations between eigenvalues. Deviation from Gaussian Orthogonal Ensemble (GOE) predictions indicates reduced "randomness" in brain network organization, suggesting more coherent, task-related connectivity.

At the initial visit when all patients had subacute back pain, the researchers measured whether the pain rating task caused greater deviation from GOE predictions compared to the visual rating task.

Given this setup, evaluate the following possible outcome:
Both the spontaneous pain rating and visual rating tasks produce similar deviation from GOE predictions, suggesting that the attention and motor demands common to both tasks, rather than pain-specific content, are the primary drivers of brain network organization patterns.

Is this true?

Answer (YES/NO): NO